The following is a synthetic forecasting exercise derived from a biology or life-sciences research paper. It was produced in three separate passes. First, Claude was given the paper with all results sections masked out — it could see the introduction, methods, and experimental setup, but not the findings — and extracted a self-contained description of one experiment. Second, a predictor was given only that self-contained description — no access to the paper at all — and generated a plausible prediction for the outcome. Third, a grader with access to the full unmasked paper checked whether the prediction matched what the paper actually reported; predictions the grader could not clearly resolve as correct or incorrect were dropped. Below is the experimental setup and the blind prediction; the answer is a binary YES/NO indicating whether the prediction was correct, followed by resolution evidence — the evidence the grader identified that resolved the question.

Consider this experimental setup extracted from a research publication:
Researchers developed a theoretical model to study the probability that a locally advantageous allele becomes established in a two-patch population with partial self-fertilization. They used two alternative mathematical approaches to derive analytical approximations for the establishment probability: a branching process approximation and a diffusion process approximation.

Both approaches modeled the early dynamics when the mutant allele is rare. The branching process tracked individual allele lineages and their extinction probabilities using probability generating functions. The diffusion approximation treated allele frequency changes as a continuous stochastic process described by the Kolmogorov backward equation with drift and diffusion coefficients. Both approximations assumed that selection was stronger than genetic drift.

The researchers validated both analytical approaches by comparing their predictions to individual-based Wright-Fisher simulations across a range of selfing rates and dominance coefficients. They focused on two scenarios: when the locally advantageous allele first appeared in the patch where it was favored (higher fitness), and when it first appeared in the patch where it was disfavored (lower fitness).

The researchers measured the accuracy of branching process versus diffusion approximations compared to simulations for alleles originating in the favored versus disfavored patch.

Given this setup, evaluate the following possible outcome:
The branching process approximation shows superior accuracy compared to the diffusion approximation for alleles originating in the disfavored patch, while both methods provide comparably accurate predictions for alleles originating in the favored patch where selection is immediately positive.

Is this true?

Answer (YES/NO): NO